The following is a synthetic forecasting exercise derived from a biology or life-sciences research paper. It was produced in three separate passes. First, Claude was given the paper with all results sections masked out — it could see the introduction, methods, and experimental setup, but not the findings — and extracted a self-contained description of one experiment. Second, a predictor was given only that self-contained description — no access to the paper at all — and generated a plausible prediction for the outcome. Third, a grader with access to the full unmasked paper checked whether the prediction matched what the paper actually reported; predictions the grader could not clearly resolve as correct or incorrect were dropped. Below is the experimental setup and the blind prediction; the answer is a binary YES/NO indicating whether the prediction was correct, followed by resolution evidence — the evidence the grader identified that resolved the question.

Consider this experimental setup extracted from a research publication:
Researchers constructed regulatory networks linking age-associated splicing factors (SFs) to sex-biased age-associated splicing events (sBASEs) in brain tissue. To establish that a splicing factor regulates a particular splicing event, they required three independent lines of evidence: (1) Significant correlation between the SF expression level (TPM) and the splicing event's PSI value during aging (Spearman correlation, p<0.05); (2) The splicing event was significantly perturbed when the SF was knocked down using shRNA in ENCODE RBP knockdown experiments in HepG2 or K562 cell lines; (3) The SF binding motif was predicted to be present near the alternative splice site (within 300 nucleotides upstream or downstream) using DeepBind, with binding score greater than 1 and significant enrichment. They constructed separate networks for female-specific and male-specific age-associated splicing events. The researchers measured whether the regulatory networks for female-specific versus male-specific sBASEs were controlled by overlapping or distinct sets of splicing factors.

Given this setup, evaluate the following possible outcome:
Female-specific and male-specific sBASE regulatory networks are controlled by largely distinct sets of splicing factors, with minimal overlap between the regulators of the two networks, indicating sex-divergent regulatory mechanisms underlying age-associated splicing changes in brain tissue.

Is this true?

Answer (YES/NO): YES